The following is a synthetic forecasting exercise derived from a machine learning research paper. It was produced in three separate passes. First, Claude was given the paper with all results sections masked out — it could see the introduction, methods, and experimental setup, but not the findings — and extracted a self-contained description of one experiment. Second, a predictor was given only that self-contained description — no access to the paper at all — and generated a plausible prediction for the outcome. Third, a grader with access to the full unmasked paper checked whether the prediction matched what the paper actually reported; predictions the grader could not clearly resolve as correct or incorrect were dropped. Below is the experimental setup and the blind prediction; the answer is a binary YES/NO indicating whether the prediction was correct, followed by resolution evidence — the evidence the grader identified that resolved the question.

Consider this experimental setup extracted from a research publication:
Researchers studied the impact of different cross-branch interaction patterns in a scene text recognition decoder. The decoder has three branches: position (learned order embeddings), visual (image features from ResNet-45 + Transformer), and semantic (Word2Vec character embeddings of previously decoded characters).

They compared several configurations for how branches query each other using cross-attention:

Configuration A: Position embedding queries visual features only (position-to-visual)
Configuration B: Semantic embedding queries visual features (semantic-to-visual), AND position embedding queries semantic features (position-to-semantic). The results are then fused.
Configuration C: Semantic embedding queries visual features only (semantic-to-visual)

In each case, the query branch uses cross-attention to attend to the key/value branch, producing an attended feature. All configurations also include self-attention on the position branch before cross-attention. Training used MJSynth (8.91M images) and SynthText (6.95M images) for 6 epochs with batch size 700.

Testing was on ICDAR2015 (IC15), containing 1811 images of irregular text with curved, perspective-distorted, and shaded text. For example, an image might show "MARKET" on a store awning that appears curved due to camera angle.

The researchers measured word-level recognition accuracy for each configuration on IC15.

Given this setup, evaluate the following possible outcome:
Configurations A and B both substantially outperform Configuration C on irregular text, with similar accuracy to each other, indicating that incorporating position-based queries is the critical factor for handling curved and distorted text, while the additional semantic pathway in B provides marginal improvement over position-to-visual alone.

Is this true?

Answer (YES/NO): NO